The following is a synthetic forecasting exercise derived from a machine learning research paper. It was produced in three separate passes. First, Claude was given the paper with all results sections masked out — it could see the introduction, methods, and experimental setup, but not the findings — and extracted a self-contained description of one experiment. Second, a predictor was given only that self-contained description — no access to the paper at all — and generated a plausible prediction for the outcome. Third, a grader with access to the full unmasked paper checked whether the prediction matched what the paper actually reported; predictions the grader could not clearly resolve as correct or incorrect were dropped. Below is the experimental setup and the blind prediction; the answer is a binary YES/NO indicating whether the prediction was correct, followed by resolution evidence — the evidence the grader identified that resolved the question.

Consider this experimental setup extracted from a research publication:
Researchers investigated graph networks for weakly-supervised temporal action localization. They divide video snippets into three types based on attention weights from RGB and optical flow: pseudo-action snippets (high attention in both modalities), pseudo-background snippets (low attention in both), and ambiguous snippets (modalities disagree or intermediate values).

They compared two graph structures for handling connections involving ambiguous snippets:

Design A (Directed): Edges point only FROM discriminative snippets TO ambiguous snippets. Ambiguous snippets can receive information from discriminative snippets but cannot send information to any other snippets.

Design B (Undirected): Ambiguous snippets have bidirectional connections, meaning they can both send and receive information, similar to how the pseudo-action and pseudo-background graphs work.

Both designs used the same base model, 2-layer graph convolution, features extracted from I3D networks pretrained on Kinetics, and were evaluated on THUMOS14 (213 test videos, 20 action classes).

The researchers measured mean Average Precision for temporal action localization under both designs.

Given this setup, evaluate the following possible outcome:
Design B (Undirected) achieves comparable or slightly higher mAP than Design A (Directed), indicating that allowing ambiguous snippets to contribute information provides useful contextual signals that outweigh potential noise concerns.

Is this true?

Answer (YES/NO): NO